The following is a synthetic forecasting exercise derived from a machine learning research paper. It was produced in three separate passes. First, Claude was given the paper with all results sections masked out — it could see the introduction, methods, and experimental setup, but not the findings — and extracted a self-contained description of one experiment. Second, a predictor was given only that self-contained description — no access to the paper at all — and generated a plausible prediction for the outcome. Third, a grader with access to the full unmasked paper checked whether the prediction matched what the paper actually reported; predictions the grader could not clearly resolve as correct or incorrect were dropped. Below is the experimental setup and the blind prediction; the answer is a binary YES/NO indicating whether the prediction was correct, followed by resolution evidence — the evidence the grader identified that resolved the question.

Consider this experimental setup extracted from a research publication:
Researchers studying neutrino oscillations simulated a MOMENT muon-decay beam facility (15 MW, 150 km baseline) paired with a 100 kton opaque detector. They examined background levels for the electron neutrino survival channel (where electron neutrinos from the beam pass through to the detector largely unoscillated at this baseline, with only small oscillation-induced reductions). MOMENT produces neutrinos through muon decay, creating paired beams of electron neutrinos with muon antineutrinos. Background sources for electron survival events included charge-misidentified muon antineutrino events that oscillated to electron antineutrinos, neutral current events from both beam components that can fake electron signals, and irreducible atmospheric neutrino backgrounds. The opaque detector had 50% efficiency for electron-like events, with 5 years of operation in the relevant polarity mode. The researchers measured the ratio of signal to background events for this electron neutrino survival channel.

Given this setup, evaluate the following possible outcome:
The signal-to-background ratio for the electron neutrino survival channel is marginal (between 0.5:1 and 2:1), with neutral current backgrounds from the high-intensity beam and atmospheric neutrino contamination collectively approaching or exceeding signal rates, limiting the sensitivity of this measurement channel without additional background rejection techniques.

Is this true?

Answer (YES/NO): NO